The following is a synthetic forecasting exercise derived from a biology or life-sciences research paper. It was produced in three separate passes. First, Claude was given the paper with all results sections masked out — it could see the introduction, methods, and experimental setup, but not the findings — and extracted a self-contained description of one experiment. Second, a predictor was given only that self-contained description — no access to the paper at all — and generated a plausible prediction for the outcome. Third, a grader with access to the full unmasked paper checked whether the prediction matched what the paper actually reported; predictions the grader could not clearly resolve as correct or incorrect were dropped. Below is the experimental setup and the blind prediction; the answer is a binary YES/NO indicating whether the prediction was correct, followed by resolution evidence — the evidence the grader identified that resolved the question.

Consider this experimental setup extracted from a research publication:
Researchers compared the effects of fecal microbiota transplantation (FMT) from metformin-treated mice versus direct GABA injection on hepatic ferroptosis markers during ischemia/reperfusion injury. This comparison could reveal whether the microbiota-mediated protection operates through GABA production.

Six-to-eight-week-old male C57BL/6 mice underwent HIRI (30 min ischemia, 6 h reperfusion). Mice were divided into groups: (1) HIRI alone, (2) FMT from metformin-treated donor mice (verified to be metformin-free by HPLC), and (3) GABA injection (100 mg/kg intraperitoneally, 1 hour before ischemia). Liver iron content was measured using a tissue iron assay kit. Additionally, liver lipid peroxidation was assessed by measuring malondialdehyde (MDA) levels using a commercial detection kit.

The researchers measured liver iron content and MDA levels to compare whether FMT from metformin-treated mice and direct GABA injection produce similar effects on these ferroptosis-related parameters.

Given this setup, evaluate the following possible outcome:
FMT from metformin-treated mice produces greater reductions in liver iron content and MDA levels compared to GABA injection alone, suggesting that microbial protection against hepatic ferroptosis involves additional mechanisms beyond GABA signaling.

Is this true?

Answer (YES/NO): NO